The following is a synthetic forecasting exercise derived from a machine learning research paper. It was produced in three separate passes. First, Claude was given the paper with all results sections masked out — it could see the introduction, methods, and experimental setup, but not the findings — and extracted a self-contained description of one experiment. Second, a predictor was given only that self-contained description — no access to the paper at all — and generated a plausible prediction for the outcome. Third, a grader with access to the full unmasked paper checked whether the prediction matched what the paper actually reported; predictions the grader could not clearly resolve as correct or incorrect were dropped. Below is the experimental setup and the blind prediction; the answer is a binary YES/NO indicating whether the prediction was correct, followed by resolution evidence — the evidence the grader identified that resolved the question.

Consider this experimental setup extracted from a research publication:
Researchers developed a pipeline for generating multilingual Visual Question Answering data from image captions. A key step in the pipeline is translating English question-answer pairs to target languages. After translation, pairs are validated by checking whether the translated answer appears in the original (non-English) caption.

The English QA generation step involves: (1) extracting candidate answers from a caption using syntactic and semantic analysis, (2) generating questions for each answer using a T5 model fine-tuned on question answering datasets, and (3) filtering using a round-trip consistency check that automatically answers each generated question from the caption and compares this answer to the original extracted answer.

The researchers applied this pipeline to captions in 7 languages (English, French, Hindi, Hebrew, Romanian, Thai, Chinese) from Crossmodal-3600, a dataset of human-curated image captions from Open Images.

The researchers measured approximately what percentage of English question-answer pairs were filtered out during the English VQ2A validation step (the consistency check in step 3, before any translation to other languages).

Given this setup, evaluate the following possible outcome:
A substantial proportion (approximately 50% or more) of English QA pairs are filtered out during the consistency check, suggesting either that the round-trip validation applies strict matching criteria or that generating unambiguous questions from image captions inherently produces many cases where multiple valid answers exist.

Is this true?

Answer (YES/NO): NO